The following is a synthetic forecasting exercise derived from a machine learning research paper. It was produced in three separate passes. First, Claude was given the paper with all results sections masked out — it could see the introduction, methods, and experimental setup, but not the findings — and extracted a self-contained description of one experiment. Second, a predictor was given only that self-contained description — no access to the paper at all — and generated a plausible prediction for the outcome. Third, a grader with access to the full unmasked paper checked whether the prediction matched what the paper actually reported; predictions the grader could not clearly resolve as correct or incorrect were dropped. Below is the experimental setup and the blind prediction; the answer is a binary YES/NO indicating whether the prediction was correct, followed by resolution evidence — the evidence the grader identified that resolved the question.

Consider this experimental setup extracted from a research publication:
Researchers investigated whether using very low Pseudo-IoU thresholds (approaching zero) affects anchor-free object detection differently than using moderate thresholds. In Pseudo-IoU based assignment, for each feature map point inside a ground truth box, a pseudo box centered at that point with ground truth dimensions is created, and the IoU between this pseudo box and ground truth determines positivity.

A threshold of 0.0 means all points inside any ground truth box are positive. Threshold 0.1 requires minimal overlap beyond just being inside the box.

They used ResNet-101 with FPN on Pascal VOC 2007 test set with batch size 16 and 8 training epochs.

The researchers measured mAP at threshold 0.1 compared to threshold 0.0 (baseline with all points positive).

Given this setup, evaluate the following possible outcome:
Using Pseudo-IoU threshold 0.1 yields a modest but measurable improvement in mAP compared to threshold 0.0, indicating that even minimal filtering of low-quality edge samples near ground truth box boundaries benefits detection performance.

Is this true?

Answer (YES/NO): NO